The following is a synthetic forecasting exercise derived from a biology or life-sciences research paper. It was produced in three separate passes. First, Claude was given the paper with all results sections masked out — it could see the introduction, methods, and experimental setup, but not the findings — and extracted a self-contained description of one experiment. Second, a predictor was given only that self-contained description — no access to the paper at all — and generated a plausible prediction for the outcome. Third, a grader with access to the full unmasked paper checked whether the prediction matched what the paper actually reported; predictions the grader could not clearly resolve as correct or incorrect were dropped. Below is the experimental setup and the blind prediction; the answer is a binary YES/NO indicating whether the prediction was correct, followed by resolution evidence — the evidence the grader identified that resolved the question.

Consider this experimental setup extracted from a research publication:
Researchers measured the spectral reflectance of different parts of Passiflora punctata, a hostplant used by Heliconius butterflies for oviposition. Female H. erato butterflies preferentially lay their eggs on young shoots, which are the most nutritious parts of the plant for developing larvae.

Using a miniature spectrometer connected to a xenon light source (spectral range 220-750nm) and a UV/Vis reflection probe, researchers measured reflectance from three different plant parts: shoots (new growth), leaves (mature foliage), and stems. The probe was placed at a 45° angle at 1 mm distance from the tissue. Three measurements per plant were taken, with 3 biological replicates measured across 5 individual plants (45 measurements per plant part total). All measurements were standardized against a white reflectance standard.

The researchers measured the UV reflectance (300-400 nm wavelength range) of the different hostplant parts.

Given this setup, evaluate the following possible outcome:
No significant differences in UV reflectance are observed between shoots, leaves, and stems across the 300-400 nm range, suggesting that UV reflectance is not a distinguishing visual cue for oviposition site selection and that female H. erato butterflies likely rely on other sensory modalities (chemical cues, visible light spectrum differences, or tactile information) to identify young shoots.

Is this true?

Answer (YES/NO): YES